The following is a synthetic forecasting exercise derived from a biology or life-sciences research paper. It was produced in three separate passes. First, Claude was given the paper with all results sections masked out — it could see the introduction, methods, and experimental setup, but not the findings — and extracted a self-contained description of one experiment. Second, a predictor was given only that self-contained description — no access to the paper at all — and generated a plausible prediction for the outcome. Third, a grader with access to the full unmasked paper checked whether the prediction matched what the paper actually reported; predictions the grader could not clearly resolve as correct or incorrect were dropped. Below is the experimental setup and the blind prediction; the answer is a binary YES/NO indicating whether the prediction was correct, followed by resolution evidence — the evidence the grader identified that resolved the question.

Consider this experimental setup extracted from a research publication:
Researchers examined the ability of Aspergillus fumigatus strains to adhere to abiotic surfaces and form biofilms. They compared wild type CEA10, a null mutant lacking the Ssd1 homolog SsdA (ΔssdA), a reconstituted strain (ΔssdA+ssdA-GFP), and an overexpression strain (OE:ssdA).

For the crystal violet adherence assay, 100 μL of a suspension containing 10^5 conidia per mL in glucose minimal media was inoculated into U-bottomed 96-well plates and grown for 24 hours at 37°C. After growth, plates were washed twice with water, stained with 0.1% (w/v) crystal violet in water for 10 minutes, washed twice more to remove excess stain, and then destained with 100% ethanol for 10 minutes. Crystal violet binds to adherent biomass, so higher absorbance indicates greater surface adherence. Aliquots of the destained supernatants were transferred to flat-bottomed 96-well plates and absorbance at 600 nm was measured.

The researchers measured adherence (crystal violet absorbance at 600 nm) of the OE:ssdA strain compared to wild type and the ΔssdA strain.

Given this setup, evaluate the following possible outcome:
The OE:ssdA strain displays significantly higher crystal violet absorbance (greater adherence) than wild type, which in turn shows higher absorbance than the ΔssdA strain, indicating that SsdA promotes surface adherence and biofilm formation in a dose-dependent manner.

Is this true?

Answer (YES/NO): NO